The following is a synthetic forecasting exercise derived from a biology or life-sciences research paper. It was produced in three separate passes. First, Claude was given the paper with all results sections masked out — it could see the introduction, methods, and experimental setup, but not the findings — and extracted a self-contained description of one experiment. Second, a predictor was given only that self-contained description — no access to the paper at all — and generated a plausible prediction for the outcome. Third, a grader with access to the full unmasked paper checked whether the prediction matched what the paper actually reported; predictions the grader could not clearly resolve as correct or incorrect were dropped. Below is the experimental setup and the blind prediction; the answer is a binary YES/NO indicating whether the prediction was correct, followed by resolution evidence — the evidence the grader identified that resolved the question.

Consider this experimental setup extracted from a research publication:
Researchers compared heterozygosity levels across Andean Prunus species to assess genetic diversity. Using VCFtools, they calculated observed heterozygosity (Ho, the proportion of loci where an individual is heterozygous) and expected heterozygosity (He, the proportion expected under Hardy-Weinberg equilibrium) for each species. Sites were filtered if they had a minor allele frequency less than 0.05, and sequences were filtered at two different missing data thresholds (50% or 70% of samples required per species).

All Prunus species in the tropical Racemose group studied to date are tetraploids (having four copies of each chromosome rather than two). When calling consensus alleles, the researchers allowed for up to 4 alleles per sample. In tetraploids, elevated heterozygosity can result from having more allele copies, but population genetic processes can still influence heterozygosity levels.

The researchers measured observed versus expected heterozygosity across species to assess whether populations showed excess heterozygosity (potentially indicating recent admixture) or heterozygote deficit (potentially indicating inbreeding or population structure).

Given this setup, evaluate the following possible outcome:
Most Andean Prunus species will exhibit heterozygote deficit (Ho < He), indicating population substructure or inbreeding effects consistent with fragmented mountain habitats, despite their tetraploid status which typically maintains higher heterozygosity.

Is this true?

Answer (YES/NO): NO